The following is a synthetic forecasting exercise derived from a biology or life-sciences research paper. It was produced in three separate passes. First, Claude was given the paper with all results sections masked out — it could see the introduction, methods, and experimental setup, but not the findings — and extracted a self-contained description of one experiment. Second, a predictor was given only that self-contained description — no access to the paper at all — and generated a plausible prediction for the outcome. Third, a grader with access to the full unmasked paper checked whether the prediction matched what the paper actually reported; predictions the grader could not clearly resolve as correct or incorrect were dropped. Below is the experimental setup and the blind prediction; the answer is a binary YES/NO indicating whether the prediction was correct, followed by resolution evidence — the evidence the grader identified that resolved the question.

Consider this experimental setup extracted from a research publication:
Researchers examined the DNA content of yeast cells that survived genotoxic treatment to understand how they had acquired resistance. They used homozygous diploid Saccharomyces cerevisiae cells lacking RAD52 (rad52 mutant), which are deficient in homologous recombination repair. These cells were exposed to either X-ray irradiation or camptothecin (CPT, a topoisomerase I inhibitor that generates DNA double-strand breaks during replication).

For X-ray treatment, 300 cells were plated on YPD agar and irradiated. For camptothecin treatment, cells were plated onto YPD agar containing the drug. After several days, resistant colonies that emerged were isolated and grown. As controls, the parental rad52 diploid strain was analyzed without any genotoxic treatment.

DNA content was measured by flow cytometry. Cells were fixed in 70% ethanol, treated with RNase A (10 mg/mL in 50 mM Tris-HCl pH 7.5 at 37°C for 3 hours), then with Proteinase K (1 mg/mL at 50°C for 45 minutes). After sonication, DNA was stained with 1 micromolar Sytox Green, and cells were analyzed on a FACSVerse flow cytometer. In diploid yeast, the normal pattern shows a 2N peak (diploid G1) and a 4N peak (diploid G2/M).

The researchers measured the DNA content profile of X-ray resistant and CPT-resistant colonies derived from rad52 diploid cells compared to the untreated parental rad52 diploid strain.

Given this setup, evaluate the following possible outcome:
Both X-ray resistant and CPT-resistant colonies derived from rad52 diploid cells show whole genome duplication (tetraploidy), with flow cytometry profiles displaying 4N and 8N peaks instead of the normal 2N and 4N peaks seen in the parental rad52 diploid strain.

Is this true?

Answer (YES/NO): NO